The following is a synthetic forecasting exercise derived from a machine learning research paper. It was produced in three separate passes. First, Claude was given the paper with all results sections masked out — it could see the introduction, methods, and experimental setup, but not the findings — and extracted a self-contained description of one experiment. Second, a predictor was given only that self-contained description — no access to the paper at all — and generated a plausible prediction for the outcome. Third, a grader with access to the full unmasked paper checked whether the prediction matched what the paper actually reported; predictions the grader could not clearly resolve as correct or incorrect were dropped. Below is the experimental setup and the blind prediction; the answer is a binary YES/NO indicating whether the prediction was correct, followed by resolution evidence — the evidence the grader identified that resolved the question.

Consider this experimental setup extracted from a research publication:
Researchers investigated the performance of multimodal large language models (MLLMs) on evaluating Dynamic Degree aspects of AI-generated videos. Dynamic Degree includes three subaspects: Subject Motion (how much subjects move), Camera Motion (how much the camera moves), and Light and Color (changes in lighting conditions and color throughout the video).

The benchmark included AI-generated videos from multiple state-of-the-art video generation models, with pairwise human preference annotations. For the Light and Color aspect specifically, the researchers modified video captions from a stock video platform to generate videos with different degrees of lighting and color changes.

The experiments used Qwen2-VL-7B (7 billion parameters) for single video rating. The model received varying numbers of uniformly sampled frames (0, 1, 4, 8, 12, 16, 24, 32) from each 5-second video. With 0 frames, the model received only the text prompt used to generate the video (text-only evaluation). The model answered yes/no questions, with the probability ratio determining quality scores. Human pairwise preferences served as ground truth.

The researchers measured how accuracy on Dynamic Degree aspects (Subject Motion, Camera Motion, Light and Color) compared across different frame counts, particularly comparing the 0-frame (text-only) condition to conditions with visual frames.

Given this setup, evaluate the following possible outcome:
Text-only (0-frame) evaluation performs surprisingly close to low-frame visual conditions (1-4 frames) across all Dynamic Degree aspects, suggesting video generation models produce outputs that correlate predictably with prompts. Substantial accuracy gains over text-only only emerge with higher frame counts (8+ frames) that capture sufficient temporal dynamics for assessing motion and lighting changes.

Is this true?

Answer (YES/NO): NO